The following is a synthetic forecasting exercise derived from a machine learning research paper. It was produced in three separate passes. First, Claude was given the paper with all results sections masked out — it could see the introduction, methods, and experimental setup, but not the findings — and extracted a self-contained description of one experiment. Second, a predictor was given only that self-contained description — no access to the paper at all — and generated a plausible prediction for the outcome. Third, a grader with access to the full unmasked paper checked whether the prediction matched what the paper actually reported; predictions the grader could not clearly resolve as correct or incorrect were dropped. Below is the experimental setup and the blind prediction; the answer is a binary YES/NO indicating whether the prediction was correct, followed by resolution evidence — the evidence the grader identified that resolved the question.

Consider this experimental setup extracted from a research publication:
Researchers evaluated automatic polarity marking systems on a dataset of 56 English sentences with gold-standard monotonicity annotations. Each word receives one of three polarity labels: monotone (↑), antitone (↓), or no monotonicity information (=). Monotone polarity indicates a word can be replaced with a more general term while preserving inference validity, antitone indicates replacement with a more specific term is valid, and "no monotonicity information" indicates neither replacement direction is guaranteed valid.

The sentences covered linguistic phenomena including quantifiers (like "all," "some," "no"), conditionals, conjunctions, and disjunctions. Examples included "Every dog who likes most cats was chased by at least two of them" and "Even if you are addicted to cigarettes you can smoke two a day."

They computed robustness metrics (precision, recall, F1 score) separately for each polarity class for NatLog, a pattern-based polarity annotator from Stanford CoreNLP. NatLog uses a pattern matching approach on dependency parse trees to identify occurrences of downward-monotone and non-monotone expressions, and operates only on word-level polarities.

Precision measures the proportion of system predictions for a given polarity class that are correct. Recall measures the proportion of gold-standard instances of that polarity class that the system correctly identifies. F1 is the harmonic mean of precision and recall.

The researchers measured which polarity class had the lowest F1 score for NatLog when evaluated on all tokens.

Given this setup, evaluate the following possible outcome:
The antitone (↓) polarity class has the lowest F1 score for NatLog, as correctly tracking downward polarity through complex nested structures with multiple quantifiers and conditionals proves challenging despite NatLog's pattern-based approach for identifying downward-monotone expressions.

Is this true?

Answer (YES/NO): YES